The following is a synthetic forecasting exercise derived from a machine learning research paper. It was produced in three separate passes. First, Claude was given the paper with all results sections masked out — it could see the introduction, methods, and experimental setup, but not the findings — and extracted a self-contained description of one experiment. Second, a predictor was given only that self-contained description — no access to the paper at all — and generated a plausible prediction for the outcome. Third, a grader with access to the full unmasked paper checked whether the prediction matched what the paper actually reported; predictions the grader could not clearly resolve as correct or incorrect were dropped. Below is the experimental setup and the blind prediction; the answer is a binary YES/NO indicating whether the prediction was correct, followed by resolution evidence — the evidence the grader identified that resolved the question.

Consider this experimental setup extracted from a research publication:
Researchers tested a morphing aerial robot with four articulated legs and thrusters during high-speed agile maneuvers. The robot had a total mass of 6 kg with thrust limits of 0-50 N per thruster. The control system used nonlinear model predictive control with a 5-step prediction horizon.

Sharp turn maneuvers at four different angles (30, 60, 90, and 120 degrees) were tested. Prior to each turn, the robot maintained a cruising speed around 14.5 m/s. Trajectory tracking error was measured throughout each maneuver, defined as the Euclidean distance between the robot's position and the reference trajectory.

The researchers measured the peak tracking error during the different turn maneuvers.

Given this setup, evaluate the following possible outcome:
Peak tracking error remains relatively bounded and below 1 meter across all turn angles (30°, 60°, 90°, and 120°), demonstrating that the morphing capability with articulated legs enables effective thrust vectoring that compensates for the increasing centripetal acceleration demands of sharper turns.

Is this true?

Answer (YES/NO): NO